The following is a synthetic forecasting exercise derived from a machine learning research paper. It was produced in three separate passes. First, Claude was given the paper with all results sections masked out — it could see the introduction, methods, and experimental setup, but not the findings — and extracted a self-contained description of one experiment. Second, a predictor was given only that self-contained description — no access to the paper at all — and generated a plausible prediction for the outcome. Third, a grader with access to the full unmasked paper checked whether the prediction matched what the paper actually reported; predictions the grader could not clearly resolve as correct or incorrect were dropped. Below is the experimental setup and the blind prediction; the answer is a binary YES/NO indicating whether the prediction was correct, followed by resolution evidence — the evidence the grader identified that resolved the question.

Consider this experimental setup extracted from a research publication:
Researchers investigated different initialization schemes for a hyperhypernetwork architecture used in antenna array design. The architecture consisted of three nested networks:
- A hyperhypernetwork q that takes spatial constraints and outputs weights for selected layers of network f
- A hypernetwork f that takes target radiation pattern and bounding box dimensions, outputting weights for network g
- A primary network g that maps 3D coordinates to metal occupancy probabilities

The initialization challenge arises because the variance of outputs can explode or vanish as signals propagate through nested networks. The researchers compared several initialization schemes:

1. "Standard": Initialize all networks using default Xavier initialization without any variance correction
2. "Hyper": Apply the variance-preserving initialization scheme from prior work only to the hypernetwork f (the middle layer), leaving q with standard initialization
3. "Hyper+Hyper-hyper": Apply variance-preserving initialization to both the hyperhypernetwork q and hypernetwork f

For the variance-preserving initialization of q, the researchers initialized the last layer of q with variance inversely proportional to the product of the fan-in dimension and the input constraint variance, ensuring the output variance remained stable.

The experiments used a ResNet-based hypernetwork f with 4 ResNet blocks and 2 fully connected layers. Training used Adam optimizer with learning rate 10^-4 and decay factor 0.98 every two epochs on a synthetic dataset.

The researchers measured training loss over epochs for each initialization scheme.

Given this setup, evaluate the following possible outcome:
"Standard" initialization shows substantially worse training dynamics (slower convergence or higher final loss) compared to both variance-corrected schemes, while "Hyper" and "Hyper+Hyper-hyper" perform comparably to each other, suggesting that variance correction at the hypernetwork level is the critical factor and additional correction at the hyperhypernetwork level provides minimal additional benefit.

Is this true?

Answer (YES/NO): NO